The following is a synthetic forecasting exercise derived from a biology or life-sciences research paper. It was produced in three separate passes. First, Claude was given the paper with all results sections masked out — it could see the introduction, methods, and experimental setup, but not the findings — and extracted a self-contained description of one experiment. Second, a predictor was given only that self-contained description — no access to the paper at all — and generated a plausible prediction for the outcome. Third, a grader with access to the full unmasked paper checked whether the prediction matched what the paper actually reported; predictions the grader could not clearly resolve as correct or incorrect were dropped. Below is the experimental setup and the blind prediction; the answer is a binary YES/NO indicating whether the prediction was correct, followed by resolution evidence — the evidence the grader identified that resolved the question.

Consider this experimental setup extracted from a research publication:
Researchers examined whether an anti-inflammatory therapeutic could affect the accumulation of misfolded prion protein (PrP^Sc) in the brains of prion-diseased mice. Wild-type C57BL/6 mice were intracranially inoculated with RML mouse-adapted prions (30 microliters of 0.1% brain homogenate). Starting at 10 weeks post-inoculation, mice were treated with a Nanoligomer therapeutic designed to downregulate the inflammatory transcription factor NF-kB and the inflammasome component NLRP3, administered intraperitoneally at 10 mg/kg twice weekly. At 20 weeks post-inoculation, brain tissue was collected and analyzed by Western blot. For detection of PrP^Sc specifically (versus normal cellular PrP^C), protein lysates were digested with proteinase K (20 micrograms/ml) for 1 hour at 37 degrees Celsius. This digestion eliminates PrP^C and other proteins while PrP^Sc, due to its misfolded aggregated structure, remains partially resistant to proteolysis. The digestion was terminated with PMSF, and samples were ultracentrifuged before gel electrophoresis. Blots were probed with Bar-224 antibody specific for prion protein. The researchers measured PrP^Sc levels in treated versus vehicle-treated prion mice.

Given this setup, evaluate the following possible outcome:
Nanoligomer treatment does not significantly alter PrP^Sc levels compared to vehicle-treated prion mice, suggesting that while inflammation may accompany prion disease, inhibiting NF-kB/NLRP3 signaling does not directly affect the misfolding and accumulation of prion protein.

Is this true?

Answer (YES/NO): YES